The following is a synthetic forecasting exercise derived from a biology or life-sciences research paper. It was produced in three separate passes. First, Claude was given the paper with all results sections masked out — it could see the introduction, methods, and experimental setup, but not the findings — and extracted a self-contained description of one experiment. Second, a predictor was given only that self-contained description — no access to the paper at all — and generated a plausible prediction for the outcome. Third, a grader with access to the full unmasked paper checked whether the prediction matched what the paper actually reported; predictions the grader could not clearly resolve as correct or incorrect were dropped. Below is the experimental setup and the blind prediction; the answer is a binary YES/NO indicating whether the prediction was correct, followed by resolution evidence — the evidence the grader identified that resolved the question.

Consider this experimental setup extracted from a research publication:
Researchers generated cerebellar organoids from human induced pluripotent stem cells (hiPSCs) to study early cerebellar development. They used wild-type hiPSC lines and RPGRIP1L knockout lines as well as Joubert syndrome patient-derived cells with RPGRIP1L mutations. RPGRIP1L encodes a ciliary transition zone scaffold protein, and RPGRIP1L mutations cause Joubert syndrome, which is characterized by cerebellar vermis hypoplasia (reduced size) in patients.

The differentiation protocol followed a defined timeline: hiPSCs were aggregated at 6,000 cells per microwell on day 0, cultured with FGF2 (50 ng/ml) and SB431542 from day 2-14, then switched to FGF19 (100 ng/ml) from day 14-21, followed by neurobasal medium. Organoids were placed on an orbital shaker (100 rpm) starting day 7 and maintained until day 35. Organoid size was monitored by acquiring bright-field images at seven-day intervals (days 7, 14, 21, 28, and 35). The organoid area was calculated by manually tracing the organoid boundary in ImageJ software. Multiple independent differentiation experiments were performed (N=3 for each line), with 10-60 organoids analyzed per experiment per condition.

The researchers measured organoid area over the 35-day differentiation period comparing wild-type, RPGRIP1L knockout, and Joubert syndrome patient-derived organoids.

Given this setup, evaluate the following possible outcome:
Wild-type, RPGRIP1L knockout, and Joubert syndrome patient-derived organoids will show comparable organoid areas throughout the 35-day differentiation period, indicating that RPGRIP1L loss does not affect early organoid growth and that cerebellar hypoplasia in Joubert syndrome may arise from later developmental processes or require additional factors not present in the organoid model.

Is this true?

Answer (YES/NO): NO